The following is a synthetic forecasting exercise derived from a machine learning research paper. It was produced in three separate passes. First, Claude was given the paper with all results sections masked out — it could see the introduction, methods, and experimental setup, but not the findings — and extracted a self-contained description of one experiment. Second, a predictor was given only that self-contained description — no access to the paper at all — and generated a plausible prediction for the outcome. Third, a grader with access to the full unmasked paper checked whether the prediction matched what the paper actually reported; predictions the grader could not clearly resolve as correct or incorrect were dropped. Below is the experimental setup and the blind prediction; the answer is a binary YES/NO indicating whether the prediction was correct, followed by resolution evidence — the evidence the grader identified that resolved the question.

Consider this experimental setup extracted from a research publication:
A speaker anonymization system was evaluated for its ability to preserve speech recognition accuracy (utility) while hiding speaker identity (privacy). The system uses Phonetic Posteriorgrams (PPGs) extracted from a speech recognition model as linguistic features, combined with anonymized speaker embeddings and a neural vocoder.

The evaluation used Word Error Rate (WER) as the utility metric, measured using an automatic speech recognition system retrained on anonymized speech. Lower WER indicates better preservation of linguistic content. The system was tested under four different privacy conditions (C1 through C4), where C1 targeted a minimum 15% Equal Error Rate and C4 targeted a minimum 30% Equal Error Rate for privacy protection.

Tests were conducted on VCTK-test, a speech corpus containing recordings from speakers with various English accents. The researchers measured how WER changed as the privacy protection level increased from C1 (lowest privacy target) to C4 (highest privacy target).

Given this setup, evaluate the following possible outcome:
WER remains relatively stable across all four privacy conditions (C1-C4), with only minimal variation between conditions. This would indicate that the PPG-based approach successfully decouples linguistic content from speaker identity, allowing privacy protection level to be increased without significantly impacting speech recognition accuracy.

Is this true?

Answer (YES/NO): YES